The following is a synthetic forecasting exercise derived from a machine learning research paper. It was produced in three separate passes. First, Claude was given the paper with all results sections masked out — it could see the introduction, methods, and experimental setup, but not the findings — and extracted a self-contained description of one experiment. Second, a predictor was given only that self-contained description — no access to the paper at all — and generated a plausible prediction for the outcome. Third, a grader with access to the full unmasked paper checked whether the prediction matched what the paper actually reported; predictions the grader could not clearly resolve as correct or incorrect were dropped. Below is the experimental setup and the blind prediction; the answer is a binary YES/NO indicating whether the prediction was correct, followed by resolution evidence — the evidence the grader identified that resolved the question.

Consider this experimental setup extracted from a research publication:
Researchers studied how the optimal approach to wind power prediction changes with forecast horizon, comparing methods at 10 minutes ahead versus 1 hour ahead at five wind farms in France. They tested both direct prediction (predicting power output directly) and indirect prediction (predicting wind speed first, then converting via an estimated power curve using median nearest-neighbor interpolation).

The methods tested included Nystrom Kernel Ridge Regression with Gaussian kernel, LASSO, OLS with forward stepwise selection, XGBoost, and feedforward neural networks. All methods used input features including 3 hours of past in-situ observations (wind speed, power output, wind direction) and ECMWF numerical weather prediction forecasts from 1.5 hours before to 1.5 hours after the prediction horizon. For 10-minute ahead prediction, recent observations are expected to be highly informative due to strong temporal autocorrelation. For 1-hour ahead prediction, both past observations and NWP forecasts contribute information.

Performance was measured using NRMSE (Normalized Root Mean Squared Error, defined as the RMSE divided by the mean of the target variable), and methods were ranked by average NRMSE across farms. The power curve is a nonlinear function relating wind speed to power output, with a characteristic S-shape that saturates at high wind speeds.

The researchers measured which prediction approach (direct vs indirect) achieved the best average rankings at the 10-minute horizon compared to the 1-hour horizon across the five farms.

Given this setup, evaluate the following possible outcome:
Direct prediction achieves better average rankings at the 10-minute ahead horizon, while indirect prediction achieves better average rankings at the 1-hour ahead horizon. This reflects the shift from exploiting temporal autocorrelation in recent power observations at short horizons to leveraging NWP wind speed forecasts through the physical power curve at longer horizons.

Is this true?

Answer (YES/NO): YES